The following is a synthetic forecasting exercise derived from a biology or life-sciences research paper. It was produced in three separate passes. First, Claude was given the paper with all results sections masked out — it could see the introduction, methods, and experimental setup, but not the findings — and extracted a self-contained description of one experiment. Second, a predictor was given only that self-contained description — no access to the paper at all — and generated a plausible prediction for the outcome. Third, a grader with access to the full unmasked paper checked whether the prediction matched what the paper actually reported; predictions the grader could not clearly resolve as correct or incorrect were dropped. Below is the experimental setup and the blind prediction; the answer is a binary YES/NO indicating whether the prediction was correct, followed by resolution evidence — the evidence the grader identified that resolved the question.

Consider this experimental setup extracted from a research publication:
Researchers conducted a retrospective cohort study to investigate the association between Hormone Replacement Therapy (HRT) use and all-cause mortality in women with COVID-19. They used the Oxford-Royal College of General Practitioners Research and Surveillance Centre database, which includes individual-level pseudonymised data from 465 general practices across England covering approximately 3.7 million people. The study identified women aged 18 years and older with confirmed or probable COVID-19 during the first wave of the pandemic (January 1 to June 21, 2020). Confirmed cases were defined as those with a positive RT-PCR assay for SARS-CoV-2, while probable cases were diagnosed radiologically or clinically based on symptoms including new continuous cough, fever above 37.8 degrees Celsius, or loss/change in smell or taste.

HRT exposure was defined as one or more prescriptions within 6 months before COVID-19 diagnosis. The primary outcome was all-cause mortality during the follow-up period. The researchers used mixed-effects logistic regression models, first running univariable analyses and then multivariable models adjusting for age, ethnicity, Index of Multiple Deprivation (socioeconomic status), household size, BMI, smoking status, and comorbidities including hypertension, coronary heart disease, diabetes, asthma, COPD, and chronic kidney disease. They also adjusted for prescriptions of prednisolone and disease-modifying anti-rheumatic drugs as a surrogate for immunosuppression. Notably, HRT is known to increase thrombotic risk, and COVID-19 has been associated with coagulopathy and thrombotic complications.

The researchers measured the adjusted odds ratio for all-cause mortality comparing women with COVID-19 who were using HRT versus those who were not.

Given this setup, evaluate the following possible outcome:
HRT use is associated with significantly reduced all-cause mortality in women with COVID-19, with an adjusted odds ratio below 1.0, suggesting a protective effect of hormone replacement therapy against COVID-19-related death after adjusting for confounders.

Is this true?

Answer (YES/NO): YES